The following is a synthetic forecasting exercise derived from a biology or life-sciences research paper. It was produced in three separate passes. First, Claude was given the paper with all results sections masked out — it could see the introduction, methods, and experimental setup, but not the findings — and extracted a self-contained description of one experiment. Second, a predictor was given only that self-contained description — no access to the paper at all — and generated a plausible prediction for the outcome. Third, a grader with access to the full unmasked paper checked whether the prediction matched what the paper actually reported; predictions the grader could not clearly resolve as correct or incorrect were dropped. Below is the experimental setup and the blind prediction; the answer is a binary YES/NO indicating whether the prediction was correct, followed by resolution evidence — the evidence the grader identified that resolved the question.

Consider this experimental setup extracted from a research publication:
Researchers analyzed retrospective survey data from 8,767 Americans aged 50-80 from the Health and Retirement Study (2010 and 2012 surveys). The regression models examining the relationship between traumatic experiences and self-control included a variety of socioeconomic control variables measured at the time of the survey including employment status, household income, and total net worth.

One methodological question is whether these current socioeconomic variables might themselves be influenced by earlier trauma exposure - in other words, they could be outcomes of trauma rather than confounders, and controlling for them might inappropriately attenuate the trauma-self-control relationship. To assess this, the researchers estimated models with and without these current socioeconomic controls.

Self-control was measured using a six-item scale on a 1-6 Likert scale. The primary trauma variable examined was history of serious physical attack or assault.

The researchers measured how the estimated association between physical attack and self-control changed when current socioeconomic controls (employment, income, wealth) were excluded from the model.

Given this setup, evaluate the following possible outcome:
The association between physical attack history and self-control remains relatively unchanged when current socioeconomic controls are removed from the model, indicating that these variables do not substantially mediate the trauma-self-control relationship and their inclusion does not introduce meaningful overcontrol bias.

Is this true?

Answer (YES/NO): NO